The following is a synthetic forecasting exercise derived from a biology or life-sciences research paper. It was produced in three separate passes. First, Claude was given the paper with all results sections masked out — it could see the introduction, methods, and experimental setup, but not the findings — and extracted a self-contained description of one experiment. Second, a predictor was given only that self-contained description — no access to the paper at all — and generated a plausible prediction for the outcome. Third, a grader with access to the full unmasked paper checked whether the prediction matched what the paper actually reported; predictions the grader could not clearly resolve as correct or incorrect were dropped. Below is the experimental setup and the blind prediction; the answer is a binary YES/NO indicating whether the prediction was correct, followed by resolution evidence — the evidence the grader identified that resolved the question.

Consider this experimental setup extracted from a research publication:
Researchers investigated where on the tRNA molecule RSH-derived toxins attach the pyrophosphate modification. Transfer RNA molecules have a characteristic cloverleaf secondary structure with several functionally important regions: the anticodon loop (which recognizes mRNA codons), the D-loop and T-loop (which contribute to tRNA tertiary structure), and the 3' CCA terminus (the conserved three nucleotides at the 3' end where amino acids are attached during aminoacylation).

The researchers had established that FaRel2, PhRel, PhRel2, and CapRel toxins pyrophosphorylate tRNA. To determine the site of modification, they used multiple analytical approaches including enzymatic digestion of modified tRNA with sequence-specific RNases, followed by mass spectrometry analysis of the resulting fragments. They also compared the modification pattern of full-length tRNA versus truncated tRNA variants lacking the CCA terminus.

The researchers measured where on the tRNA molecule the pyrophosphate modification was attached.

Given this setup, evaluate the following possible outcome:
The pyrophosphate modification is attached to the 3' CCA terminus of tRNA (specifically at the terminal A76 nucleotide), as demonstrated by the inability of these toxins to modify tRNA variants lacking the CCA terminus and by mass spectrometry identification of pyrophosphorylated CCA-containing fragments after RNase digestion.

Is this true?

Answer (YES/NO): YES